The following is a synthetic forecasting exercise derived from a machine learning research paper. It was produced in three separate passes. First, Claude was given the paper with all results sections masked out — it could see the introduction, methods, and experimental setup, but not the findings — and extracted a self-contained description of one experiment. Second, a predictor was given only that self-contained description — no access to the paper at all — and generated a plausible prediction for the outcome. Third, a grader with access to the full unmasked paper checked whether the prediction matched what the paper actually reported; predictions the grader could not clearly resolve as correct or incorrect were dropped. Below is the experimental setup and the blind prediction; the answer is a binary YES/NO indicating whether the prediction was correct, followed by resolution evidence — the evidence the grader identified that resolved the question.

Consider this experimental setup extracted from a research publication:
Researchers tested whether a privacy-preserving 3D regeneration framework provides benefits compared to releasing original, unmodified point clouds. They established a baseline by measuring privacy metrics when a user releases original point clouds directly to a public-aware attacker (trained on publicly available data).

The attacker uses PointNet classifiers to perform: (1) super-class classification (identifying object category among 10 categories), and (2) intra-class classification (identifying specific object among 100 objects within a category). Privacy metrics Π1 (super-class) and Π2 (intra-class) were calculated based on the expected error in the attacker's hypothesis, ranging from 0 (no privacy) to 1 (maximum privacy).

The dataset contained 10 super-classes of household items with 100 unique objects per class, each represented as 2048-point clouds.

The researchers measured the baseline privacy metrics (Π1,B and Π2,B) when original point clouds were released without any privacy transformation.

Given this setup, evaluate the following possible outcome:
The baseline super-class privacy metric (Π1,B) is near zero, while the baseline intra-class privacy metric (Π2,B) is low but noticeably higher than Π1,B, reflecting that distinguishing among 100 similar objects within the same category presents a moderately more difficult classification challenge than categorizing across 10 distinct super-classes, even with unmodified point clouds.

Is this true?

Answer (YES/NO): YES